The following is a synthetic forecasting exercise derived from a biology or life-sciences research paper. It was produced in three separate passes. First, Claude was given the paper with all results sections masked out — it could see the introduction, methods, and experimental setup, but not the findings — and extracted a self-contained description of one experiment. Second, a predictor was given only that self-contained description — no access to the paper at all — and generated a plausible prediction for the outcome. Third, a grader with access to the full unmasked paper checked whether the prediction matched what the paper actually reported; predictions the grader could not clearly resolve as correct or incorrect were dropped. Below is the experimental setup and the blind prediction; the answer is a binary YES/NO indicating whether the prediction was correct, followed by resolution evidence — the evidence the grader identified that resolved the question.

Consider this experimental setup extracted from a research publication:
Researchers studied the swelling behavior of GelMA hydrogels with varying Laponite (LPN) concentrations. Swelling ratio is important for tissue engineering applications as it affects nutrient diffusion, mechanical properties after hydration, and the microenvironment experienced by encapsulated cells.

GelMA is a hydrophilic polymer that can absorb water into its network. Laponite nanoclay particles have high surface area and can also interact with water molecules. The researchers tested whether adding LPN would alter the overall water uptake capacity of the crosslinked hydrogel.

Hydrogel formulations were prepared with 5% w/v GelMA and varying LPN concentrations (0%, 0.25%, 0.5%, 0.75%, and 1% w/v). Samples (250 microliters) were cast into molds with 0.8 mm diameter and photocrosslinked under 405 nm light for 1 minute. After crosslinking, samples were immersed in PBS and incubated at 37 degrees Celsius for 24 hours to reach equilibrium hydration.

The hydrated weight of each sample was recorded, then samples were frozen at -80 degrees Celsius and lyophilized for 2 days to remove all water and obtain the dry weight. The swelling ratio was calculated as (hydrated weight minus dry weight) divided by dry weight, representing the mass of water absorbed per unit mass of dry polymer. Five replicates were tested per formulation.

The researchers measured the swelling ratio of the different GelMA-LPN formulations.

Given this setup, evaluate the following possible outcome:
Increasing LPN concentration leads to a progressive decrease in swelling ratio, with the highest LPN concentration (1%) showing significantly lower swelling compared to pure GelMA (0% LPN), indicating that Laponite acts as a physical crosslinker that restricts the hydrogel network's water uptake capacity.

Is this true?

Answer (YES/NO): NO